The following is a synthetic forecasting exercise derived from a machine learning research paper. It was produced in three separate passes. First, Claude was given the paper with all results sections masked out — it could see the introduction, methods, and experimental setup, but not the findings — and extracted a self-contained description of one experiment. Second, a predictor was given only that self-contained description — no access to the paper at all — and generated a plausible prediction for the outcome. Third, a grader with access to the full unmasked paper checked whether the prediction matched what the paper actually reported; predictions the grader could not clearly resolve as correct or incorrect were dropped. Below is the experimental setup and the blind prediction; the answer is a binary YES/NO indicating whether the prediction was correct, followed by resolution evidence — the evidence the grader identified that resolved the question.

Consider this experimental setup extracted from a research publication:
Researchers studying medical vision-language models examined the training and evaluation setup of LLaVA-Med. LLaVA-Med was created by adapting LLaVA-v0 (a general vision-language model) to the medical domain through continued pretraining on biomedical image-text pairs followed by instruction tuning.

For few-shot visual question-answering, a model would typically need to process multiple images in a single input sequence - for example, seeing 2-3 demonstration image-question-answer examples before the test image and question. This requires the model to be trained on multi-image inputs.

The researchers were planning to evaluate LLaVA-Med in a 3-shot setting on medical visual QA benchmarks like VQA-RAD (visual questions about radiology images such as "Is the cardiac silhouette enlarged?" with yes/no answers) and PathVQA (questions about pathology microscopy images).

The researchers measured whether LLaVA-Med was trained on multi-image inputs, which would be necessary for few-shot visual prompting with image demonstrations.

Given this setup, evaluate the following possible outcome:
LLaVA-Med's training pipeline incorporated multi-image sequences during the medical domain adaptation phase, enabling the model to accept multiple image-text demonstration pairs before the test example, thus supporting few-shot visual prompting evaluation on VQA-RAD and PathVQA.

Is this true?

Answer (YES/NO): NO